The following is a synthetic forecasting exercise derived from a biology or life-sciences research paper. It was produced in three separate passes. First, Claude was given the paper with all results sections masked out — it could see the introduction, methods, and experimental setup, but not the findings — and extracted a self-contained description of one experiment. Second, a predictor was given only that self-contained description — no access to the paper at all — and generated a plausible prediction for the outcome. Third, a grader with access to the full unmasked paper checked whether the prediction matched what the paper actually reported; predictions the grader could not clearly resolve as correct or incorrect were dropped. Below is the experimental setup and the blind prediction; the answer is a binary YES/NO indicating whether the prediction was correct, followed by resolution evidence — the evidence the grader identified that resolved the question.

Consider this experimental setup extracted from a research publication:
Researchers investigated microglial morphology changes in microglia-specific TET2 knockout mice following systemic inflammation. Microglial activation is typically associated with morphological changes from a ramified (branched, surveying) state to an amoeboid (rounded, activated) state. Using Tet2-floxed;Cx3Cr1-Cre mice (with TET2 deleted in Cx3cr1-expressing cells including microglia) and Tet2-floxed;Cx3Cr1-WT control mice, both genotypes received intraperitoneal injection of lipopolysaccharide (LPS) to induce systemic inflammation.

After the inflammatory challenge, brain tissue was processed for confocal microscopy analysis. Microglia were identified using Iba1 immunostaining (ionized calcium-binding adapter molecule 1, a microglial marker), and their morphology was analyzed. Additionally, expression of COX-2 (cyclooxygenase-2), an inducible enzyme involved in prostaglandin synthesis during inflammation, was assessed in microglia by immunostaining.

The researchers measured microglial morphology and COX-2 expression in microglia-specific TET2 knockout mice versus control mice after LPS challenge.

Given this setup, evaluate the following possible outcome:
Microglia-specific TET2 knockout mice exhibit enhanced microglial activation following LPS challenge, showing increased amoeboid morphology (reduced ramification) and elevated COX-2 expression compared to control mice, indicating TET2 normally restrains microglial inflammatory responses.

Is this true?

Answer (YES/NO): NO